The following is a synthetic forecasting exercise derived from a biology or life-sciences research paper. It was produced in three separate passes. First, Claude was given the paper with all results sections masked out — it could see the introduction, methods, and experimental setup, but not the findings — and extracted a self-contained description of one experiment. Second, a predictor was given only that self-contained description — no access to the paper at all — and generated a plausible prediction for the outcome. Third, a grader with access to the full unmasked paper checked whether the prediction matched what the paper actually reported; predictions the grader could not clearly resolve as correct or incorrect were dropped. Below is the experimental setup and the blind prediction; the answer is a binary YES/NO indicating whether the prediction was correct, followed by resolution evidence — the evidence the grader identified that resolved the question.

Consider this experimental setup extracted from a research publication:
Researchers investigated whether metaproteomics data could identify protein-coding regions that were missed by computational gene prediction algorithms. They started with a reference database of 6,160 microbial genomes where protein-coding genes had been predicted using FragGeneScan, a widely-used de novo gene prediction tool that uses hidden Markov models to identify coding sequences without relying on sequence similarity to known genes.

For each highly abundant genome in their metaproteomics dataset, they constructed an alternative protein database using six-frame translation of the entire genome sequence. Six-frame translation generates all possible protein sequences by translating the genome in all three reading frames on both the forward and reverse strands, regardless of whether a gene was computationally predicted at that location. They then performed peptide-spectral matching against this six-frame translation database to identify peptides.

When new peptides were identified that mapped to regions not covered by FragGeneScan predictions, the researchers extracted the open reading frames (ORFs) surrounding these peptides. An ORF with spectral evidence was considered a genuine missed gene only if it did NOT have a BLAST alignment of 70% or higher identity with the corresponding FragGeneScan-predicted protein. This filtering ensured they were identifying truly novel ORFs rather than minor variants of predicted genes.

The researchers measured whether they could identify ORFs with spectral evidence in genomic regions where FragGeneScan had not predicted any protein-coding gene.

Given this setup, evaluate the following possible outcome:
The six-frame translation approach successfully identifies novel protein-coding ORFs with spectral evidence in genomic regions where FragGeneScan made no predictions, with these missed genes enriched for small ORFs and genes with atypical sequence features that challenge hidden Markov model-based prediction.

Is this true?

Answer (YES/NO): NO